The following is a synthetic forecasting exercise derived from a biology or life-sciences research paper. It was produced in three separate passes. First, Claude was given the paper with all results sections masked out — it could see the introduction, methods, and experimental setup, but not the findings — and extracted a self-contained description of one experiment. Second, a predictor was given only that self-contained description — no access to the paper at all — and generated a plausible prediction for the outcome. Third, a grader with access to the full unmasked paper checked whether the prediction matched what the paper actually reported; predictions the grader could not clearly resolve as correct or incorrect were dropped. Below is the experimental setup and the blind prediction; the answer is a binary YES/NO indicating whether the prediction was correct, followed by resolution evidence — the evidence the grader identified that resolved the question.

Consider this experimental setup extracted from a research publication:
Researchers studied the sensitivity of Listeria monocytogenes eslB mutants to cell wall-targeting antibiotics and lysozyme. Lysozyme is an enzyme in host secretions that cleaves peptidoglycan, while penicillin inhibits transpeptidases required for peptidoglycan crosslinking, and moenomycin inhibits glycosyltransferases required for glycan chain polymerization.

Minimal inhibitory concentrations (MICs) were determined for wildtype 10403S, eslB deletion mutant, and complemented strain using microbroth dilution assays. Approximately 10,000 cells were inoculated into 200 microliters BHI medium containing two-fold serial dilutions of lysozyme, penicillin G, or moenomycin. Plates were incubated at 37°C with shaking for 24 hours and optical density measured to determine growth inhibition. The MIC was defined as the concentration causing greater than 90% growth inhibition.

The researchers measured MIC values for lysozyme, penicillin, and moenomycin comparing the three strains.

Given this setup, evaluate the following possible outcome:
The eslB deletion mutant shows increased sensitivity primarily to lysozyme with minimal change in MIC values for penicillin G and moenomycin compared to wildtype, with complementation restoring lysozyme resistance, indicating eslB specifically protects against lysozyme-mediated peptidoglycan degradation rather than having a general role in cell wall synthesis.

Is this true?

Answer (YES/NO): YES